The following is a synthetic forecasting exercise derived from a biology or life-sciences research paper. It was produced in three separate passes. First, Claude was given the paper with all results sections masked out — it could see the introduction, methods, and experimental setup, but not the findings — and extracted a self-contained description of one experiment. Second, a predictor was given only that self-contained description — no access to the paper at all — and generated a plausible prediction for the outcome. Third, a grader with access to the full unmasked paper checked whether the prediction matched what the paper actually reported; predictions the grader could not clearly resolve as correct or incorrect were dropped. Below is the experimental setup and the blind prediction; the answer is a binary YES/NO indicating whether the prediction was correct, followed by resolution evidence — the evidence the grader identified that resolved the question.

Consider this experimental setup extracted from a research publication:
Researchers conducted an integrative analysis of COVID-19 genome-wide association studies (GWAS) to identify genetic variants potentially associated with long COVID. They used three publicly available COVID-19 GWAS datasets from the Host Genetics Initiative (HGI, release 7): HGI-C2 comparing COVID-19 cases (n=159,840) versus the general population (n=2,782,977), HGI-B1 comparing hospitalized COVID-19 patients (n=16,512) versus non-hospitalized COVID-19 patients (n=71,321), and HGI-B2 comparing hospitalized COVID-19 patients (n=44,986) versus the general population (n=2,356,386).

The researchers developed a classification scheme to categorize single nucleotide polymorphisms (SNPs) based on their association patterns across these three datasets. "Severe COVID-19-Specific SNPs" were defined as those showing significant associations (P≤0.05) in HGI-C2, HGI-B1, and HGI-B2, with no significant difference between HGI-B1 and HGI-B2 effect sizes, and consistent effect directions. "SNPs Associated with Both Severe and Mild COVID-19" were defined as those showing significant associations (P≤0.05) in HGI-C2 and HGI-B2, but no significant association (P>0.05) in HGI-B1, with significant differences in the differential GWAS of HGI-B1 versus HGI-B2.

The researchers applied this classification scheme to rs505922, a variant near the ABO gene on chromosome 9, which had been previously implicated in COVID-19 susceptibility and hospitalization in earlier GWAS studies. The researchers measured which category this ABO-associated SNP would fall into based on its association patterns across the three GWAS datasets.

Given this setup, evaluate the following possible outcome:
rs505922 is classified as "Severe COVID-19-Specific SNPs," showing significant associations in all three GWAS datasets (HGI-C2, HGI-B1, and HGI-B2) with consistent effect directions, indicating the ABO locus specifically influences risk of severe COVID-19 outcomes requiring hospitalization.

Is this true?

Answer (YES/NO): NO